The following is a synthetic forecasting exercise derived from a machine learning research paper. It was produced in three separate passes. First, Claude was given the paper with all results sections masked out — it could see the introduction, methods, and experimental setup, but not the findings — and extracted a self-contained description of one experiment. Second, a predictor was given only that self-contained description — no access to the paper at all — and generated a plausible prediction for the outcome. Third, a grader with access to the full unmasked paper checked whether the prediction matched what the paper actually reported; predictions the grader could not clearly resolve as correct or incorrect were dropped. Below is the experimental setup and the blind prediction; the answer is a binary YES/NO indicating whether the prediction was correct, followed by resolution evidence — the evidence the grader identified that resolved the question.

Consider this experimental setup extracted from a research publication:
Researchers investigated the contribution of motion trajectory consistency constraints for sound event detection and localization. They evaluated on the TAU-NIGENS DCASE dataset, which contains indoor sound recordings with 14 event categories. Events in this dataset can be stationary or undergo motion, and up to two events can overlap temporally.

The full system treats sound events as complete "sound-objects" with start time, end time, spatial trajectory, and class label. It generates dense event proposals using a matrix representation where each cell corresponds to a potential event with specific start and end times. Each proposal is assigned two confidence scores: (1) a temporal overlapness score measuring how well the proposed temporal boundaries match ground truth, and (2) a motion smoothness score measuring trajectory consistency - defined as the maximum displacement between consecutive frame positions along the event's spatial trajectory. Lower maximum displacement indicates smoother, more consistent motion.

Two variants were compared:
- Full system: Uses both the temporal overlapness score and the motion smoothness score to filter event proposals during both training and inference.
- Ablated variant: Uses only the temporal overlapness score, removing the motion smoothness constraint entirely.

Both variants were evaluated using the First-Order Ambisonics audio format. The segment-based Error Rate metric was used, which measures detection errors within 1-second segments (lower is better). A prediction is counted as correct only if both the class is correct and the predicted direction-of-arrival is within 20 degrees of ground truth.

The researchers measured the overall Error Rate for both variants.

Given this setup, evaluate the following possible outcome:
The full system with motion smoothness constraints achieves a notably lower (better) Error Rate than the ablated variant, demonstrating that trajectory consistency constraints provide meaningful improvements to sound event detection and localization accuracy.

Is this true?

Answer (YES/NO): YES